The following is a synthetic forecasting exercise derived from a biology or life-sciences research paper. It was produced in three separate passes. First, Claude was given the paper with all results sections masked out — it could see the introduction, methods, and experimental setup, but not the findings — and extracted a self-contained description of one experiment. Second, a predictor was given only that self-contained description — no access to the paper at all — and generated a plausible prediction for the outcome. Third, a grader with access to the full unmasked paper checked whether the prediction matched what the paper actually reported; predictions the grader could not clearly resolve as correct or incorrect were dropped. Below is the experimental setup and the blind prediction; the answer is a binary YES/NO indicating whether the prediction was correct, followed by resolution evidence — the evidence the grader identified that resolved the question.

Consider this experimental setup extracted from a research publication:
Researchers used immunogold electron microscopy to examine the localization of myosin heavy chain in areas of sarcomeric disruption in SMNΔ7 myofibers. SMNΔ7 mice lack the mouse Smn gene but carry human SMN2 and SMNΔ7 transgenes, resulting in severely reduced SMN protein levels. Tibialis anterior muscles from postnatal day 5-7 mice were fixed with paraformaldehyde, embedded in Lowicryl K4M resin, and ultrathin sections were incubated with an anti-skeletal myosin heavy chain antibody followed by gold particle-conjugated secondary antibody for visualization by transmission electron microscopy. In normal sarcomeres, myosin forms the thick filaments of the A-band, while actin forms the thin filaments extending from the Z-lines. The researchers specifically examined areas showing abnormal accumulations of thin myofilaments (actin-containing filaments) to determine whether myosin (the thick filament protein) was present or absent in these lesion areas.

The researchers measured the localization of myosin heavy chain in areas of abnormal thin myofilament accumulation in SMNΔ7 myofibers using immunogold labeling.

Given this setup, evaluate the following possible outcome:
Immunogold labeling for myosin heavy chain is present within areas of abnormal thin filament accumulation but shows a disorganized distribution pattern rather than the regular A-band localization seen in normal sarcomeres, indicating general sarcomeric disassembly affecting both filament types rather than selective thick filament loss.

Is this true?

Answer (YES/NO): NO